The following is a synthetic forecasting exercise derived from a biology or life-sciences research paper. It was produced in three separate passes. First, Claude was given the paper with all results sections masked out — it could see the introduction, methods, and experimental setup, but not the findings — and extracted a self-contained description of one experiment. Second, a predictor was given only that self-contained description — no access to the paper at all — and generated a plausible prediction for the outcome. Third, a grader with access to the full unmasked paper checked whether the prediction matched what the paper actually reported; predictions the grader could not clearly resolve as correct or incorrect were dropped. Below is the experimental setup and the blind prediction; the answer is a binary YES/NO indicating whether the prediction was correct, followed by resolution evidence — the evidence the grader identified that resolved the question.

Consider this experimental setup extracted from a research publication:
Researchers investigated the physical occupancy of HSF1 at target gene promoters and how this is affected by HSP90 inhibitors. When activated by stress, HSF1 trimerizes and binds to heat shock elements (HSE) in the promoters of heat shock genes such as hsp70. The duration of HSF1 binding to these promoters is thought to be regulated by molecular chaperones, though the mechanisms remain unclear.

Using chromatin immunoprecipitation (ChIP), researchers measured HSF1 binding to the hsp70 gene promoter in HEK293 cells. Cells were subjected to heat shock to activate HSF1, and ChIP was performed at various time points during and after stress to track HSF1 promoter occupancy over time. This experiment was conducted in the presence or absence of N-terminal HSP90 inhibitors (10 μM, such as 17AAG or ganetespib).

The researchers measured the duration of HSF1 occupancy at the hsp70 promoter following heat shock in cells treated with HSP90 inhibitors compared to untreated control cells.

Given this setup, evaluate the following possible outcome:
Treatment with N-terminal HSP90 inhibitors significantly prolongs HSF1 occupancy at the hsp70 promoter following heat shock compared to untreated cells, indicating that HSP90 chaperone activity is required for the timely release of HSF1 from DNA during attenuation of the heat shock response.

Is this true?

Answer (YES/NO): YES